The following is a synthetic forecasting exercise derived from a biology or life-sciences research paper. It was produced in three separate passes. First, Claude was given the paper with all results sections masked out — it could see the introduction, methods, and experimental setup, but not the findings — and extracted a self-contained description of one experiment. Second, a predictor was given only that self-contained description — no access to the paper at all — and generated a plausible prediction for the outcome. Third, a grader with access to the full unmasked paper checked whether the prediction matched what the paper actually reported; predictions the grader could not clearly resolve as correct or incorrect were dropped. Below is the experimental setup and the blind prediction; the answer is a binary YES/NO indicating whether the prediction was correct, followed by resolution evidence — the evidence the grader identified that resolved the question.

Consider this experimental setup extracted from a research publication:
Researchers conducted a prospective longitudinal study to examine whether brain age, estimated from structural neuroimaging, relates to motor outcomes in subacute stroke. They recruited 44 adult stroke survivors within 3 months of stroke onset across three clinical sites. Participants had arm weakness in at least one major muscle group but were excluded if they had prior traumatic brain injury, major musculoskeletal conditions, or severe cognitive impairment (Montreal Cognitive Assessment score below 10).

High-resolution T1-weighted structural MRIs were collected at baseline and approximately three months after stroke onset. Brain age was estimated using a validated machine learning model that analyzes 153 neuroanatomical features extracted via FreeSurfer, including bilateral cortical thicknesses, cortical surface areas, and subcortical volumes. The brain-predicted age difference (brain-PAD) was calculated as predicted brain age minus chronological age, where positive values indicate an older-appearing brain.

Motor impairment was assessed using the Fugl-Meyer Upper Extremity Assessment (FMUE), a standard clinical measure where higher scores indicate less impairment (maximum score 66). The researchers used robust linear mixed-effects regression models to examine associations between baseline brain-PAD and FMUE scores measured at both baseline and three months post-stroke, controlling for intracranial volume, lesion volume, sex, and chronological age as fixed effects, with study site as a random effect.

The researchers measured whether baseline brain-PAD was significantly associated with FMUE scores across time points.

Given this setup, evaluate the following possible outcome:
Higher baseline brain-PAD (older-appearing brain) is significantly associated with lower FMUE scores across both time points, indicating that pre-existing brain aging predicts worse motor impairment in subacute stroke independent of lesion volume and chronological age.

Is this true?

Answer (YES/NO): YES